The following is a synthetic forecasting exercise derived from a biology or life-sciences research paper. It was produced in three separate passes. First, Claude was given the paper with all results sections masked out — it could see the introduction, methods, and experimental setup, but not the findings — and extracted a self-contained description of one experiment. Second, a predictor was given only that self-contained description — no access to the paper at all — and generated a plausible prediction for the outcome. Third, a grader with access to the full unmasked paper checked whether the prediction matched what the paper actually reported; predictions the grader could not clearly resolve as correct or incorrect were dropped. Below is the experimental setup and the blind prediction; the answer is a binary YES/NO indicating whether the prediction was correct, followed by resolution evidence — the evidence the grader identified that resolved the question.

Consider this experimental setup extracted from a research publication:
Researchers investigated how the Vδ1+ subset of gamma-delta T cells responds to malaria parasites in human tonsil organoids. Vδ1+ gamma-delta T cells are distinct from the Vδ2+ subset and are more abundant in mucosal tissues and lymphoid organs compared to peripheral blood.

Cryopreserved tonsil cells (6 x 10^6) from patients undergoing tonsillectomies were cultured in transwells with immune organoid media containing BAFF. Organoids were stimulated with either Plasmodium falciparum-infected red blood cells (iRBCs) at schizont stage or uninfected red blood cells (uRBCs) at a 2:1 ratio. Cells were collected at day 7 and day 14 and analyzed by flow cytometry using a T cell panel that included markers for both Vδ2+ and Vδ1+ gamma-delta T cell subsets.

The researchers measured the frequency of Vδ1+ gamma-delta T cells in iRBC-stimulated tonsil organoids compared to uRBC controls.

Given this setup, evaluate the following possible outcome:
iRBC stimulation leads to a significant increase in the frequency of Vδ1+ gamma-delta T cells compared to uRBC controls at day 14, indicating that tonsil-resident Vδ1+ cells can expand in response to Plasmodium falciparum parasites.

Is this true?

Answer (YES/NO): NO